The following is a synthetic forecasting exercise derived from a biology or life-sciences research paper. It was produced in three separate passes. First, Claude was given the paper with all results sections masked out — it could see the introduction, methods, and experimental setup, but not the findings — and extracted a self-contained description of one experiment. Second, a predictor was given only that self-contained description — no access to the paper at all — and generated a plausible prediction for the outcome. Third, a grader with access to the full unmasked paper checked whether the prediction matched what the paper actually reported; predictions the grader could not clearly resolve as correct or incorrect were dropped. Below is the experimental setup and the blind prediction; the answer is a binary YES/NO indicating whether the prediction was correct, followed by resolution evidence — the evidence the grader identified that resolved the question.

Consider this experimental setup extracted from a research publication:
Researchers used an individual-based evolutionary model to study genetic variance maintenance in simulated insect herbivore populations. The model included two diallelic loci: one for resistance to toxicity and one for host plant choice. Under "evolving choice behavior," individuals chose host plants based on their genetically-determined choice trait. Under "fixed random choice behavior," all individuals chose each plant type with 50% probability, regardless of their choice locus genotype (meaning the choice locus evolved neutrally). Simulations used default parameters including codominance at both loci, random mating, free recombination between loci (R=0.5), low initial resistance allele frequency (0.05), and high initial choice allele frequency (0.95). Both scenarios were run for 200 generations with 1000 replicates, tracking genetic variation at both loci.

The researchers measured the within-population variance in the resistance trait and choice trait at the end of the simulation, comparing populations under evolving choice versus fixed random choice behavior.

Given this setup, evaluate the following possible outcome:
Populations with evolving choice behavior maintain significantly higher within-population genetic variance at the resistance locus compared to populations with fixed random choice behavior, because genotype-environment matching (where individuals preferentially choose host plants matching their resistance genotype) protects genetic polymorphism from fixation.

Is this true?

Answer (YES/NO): NO